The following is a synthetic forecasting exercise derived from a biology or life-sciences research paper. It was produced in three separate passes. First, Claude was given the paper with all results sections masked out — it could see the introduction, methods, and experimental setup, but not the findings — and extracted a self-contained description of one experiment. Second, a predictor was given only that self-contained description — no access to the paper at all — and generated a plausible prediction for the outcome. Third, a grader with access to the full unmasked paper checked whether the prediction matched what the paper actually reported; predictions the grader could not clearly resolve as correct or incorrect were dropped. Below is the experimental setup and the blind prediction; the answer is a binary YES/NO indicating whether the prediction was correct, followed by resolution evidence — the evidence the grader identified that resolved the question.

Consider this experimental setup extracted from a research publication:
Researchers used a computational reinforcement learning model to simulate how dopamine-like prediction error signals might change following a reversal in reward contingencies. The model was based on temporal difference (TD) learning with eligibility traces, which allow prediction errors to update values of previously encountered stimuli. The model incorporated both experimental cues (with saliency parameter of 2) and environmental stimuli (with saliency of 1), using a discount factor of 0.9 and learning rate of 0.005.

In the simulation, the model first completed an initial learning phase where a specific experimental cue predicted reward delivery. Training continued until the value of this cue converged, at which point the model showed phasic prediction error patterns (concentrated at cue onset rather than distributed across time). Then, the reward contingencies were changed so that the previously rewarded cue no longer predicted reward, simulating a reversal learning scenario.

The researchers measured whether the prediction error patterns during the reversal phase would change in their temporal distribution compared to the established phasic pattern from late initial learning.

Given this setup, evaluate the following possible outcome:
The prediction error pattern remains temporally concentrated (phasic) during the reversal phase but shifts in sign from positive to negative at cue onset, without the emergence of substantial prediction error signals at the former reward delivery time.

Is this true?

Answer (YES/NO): NO